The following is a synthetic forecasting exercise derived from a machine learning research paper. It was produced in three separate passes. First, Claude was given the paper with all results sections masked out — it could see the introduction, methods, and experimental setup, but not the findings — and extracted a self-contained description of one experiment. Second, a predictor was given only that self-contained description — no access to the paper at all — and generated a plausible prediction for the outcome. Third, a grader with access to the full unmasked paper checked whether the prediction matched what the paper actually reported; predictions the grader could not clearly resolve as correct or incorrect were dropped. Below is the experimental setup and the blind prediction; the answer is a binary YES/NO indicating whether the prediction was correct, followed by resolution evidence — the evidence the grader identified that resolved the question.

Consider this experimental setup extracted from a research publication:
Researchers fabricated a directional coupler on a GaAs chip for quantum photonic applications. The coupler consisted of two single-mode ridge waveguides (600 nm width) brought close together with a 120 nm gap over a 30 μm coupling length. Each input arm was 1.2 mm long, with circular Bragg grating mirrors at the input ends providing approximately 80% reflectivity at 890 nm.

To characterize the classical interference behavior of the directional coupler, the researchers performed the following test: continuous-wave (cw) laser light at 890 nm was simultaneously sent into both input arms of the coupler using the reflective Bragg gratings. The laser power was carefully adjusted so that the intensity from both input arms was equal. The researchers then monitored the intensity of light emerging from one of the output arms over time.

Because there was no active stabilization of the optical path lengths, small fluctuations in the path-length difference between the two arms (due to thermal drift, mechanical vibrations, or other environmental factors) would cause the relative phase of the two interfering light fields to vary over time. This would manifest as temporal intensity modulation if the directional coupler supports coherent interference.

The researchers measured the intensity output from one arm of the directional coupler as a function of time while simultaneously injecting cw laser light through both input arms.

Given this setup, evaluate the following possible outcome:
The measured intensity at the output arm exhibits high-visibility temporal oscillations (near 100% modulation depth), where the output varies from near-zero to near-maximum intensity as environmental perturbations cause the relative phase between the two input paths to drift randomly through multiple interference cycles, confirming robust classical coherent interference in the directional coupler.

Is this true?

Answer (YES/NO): YES